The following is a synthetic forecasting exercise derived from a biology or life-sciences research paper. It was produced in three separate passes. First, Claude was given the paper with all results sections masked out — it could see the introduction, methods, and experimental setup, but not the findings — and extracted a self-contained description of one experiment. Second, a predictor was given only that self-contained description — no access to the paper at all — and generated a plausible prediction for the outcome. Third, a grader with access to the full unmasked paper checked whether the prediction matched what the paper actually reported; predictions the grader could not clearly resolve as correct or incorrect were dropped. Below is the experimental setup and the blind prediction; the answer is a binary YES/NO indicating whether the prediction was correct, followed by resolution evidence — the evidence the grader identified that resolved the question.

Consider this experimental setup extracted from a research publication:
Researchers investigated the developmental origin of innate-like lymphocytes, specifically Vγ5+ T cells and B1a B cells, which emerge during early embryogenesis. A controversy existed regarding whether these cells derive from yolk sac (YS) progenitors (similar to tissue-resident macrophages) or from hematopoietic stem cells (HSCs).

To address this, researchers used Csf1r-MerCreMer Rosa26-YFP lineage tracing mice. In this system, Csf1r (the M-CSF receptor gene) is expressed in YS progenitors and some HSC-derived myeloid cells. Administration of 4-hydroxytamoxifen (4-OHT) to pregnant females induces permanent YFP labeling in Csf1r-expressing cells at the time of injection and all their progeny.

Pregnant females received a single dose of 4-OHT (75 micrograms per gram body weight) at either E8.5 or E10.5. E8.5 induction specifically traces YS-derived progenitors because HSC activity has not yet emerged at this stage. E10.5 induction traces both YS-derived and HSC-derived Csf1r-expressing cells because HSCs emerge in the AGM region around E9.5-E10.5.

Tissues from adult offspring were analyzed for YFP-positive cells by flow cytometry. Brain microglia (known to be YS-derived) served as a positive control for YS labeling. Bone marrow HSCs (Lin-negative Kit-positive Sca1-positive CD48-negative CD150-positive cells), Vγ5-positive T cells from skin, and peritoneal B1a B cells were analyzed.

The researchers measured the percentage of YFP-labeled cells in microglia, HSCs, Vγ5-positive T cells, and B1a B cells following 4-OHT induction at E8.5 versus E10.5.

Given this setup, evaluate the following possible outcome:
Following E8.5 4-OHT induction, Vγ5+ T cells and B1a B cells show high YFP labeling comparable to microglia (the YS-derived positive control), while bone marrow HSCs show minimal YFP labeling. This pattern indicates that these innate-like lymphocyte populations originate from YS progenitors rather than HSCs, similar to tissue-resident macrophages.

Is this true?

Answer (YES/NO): NO